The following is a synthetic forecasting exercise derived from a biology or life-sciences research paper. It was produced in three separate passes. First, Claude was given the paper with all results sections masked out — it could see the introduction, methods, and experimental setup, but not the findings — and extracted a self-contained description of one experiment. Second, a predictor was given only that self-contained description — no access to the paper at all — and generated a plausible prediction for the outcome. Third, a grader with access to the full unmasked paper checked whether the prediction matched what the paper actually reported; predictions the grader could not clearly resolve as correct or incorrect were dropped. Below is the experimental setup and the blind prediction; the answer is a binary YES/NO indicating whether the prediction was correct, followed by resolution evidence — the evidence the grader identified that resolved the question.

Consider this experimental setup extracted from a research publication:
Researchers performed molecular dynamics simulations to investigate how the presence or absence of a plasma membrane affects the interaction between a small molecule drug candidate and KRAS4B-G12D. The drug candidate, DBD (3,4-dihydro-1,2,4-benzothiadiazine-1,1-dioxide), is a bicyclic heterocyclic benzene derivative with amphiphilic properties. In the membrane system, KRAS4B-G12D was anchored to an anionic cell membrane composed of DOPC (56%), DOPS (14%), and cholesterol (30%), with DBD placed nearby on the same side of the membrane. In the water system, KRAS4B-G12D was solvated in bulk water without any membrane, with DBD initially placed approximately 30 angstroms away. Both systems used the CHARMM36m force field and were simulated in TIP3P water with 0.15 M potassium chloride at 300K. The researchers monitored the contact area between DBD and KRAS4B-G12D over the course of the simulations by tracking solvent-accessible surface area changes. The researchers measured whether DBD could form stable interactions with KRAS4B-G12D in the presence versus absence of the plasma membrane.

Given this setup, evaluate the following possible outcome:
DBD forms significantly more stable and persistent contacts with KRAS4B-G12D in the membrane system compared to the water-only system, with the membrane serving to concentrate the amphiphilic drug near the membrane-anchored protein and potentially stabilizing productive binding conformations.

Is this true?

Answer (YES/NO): NO